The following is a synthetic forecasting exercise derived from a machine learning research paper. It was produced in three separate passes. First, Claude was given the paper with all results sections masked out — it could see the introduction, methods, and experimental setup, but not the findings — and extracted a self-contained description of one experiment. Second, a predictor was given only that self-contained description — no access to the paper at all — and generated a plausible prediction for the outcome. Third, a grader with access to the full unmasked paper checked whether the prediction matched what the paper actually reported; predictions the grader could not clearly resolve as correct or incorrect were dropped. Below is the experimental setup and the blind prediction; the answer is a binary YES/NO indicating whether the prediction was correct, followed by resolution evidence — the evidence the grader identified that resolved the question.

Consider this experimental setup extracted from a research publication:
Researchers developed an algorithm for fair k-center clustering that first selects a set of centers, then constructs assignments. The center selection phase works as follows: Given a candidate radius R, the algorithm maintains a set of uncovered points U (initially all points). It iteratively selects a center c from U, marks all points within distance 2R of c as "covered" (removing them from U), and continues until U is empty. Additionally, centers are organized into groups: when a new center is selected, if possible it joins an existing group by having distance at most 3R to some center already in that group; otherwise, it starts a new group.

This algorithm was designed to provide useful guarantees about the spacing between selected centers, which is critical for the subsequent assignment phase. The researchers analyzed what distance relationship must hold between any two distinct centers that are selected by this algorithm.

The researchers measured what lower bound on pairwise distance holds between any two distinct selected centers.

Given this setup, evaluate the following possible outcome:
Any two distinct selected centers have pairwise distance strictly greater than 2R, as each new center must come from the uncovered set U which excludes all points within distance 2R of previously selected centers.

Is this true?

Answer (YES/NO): YES